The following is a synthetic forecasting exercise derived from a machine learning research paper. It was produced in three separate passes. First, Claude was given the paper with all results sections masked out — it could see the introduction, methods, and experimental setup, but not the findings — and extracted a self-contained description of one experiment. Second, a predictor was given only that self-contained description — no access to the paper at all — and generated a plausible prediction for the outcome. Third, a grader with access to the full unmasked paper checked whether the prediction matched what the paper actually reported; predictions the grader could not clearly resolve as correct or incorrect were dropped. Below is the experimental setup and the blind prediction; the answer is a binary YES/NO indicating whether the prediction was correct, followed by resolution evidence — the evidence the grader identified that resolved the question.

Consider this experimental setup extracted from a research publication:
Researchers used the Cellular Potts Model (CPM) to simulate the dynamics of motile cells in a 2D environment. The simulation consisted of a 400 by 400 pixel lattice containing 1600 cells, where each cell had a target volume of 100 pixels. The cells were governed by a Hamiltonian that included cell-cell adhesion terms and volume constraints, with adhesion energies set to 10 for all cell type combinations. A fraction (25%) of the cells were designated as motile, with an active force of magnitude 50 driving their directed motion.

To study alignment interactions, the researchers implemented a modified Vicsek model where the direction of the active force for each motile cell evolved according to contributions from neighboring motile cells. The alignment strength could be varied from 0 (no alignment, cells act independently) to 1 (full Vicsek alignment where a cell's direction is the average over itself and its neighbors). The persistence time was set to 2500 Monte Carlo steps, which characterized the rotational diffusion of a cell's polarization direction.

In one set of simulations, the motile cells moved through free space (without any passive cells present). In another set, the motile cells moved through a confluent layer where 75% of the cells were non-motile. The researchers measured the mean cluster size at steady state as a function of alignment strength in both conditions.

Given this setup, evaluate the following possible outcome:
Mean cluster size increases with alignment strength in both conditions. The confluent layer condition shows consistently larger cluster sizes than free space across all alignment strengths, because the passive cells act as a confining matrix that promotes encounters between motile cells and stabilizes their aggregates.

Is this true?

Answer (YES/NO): NO